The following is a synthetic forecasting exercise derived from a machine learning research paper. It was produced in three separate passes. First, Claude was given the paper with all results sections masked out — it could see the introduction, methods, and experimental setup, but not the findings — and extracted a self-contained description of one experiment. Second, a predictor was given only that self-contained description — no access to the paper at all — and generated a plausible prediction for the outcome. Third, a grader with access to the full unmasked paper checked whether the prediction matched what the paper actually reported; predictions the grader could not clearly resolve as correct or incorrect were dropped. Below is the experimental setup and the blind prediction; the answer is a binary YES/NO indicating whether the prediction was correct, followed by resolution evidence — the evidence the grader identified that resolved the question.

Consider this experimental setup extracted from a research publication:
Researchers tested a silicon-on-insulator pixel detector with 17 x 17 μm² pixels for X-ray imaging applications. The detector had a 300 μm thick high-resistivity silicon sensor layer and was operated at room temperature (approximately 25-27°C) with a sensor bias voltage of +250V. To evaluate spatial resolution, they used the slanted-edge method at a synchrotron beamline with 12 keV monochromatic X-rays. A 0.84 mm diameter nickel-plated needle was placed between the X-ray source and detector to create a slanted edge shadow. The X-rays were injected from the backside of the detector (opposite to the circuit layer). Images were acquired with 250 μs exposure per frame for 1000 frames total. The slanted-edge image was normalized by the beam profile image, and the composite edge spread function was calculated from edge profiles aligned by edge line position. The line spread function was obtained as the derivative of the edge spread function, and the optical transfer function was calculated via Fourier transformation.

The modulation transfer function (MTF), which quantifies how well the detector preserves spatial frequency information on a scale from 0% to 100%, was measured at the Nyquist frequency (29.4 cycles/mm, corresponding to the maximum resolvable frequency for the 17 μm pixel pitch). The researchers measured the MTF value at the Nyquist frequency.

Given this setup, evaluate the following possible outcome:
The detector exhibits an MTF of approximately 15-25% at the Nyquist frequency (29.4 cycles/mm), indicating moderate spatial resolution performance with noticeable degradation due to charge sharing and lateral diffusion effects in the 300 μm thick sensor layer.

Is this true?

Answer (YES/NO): NO